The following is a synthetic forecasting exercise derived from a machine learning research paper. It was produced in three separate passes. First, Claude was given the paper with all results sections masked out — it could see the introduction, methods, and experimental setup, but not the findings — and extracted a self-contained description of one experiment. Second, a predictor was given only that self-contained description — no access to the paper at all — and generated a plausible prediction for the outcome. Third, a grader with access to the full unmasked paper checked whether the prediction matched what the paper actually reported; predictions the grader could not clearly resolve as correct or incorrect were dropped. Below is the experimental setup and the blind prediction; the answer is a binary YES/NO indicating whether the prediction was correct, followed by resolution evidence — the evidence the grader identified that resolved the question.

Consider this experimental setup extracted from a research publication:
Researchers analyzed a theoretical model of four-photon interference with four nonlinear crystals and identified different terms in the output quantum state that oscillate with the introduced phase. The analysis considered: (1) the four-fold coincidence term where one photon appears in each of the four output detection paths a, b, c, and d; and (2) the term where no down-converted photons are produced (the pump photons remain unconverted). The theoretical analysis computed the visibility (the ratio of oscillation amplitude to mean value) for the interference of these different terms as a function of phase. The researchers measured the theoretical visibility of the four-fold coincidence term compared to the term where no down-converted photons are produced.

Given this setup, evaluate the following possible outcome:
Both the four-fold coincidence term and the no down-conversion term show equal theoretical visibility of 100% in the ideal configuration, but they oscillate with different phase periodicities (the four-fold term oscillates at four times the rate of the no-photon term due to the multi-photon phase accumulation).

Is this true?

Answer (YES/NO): NO